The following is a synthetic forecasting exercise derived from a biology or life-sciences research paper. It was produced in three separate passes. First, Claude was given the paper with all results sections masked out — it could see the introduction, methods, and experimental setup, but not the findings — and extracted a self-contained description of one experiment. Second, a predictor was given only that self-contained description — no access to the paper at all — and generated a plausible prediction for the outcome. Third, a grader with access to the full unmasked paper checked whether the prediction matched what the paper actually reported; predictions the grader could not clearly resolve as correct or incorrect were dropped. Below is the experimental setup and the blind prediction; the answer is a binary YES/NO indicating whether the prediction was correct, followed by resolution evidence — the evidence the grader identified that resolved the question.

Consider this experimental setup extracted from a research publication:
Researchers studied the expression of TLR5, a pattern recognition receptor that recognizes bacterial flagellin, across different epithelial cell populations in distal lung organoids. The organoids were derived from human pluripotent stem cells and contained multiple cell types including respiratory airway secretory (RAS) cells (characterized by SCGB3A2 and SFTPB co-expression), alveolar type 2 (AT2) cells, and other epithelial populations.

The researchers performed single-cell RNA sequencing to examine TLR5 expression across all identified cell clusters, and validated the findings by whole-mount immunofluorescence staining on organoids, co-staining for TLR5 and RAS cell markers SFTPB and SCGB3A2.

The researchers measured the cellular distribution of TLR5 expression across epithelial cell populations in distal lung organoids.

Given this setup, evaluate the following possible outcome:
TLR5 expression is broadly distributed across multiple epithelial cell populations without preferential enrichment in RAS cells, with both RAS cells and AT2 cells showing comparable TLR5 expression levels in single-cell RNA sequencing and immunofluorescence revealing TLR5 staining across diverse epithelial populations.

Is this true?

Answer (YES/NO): NO